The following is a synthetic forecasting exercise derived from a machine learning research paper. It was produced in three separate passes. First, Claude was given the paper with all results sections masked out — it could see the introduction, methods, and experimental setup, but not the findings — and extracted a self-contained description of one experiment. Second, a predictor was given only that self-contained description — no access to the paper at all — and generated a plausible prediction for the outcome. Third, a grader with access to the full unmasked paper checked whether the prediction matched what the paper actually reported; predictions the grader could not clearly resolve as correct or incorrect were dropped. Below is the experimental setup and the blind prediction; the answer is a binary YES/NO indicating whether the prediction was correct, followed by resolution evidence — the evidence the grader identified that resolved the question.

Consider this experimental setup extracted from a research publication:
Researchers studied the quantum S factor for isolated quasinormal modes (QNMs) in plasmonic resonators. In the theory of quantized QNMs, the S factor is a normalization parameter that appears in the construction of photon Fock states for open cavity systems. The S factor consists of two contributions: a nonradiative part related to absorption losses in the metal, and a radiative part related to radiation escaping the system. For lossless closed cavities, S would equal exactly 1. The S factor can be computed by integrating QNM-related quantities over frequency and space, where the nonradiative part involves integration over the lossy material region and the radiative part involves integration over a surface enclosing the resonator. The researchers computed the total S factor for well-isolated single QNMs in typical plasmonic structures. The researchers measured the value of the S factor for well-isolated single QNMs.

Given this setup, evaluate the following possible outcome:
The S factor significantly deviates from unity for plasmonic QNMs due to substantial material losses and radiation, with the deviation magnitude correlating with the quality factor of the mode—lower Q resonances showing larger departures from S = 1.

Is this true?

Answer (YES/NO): NO